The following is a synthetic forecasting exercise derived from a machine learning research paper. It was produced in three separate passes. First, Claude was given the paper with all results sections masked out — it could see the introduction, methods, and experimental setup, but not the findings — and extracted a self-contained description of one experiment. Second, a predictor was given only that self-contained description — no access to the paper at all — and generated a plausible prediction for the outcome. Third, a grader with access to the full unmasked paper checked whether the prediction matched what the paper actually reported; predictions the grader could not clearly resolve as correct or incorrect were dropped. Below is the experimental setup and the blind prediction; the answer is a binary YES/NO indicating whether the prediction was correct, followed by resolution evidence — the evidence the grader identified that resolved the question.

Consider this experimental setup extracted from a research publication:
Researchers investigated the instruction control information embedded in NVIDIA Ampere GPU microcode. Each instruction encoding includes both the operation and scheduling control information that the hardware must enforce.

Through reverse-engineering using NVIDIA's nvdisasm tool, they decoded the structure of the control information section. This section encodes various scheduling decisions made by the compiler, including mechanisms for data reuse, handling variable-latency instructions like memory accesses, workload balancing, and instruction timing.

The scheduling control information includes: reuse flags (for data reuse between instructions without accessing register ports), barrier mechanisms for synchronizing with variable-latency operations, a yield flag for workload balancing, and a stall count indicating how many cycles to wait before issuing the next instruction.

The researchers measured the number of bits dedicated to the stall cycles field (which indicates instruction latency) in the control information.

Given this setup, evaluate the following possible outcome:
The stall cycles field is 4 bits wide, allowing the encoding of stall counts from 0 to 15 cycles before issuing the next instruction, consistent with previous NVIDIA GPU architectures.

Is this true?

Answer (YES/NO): YES